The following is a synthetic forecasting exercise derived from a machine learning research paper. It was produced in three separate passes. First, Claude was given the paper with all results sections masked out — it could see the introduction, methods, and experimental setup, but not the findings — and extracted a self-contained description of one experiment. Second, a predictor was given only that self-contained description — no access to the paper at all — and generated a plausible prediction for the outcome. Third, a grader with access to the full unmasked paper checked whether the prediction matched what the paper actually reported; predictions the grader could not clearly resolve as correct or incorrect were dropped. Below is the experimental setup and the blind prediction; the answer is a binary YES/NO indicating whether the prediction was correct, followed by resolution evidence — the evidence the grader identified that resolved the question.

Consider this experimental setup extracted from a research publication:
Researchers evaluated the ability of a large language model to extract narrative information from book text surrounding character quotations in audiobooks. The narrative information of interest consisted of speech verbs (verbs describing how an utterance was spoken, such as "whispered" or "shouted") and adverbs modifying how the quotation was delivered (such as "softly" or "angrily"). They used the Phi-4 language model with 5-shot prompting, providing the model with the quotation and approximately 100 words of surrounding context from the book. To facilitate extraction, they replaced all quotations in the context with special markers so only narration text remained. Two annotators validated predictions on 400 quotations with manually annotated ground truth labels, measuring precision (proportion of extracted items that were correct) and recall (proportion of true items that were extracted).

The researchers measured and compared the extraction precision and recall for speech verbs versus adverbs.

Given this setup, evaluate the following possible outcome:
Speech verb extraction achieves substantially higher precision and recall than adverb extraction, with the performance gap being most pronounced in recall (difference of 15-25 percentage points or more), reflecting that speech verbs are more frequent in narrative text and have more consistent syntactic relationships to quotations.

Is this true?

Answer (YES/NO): NO